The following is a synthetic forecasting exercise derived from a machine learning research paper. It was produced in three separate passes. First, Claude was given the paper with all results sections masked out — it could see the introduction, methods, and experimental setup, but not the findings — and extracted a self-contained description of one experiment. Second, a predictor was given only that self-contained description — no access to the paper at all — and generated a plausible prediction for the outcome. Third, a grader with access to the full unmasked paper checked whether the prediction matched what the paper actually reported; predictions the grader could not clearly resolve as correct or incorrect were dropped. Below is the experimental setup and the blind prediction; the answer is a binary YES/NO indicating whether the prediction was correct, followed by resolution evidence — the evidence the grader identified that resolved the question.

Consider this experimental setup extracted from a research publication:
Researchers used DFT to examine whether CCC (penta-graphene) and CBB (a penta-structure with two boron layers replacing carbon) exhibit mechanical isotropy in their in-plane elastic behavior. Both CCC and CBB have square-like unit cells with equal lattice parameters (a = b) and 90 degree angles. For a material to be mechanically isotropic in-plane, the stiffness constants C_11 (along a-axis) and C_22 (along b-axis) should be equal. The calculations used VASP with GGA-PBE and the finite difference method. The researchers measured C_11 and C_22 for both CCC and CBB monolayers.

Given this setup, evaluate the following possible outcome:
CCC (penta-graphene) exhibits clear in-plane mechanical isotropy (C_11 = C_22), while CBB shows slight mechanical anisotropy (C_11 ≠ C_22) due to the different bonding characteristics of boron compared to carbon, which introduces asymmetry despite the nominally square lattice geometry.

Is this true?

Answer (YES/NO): NO